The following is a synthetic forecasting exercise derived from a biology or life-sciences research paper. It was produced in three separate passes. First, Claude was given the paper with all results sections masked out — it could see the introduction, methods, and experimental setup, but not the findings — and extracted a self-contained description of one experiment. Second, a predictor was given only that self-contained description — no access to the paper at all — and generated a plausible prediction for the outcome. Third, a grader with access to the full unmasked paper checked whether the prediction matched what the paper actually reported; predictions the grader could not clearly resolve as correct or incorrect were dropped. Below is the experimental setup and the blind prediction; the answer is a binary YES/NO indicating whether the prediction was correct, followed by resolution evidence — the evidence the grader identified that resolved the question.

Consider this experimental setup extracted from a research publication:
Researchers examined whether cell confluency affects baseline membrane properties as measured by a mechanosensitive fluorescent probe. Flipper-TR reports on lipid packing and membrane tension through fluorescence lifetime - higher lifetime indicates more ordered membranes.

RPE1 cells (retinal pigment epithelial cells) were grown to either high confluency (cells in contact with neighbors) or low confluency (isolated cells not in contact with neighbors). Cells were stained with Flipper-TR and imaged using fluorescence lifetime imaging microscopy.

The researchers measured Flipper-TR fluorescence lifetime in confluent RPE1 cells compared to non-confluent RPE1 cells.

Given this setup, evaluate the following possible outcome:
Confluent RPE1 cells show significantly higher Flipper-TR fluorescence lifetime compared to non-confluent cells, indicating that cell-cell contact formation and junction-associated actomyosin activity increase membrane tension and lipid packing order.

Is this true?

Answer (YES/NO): NO